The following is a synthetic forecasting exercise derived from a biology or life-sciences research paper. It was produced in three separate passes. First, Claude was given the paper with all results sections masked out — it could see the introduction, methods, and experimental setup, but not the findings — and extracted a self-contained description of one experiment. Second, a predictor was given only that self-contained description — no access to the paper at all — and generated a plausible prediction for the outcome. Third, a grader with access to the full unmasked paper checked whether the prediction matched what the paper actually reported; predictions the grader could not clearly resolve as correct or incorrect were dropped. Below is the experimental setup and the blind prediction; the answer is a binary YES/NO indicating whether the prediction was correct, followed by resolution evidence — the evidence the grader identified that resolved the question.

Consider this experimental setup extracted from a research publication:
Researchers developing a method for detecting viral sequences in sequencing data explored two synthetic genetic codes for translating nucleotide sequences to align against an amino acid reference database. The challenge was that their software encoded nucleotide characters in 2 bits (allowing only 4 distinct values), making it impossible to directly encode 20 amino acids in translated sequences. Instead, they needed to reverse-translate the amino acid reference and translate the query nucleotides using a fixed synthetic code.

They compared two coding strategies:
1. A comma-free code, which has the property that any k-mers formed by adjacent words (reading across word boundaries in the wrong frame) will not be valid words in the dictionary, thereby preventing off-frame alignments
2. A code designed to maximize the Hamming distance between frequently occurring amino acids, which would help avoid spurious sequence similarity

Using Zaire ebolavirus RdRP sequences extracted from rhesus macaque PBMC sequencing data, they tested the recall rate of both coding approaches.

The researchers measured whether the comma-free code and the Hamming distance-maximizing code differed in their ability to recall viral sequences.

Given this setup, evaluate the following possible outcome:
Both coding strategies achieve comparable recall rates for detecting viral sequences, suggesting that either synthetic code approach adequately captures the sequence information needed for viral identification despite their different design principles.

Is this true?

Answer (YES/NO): YES